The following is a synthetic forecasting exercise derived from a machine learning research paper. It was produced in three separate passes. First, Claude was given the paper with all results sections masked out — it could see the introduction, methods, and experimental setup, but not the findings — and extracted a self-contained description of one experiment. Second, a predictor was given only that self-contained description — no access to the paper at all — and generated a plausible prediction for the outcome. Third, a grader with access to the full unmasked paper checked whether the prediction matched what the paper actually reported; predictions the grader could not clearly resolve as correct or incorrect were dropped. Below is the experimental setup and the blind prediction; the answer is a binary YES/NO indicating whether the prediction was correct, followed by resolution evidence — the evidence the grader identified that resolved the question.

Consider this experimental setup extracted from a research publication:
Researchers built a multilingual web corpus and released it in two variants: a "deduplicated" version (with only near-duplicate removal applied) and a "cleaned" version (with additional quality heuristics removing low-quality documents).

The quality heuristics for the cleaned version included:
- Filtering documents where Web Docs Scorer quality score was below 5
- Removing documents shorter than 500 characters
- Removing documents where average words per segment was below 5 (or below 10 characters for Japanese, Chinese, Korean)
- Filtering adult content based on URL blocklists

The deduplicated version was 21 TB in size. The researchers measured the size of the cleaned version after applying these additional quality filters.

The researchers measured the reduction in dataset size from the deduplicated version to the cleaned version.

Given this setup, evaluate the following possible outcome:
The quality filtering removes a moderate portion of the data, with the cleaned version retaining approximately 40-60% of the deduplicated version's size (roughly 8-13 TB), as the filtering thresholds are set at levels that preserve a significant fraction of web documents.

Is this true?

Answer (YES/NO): NO